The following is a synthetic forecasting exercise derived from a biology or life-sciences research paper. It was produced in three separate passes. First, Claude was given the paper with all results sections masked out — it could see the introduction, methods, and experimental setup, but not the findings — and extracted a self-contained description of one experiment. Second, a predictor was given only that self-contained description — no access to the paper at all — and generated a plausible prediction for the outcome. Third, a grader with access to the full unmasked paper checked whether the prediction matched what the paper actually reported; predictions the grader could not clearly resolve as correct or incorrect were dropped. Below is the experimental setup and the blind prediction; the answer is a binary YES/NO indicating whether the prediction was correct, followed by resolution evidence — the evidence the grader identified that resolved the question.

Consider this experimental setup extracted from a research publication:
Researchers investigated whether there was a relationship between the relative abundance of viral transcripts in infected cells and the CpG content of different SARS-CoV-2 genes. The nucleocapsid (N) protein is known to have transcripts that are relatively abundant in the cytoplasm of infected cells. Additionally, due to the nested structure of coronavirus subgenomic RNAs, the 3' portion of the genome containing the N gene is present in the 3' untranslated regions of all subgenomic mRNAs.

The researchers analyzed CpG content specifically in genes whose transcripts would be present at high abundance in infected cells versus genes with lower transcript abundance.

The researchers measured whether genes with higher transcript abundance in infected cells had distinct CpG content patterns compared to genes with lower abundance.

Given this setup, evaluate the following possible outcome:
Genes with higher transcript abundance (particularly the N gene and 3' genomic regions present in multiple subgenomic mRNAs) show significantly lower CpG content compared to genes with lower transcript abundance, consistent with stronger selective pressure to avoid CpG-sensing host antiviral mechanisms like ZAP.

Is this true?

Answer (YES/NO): NO